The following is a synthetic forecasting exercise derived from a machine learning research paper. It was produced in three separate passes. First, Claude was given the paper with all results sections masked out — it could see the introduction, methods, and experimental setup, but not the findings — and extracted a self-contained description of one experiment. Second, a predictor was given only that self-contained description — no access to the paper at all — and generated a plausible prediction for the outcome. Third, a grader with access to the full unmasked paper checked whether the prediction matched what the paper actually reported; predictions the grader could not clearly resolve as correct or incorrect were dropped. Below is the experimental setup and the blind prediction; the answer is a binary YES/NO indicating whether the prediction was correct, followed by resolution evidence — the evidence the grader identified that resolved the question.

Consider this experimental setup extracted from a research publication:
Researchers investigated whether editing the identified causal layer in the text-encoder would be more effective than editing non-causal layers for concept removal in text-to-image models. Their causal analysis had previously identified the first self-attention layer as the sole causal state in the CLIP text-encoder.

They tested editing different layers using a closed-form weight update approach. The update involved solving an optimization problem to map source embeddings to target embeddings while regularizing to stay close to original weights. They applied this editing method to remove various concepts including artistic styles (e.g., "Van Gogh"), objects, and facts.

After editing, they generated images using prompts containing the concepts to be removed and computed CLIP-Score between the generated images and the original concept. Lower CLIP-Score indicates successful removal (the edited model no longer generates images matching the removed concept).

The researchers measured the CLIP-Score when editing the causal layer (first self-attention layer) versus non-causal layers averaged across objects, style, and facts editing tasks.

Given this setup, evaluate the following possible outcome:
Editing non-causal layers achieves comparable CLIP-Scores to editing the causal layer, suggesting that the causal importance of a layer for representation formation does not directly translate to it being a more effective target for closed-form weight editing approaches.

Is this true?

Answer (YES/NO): NO